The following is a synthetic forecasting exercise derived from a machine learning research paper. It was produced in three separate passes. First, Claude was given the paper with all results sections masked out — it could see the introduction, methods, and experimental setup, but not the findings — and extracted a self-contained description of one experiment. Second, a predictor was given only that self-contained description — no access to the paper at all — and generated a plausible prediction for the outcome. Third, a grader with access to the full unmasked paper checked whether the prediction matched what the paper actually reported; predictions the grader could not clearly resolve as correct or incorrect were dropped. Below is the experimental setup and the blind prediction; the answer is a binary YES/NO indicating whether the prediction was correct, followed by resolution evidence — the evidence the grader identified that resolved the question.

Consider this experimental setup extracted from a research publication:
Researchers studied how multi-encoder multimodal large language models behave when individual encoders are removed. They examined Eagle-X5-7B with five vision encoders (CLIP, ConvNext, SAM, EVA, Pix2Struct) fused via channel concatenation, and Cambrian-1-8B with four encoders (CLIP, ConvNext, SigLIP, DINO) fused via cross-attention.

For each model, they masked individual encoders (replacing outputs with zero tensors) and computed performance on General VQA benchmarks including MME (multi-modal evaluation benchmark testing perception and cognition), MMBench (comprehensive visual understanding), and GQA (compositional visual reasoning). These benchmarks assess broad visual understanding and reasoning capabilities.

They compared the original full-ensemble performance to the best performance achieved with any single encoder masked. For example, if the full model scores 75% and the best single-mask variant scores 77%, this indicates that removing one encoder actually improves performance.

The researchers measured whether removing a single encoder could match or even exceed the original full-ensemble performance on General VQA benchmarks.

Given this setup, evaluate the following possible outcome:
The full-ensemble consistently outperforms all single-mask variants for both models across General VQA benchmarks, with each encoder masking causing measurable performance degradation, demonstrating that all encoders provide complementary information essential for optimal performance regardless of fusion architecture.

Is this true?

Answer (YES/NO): NO